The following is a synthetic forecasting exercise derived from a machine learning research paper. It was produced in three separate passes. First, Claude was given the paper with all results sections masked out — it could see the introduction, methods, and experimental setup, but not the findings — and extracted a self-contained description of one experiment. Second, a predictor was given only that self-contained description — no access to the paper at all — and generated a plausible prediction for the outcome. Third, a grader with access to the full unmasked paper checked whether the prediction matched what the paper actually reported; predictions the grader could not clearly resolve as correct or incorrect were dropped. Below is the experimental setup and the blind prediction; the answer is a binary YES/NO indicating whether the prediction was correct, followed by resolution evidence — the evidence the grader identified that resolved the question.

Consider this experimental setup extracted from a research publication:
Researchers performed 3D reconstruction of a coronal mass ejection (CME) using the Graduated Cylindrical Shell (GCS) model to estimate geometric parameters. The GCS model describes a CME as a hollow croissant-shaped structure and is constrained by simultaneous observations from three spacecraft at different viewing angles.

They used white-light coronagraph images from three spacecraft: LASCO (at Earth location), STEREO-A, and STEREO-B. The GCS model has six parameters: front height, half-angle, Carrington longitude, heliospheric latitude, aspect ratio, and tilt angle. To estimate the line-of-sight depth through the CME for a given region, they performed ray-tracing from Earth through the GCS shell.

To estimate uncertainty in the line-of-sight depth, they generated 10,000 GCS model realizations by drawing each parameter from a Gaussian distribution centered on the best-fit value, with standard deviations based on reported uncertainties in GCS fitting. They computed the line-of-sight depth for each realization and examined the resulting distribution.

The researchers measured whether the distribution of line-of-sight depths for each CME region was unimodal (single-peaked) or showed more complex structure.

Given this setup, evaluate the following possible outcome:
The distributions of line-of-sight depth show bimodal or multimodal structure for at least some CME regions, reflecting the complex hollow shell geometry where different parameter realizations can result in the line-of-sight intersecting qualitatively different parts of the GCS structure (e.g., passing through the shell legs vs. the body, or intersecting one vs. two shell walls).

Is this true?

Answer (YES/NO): YES